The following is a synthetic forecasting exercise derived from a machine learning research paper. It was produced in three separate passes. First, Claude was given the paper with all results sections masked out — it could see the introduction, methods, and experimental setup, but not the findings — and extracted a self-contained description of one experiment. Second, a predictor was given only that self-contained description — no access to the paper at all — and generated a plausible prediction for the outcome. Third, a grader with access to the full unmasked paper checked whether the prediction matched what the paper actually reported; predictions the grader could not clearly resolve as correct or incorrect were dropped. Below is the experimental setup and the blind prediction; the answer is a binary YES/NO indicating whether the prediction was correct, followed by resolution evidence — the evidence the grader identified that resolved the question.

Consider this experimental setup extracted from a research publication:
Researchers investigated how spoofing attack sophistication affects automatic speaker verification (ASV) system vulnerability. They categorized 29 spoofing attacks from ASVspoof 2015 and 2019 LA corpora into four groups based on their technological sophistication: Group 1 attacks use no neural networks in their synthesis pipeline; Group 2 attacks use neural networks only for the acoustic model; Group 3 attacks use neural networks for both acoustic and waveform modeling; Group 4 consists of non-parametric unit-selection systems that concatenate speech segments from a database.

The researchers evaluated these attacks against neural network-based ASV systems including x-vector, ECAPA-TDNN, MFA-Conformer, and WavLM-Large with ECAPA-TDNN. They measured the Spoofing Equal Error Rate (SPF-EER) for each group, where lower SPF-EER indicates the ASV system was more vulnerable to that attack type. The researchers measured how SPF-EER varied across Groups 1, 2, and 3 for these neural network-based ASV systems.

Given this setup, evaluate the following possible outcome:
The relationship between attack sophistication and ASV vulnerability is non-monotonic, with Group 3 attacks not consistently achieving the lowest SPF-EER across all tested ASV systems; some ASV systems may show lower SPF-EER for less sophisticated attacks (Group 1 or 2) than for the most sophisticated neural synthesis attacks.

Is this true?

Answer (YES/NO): NO